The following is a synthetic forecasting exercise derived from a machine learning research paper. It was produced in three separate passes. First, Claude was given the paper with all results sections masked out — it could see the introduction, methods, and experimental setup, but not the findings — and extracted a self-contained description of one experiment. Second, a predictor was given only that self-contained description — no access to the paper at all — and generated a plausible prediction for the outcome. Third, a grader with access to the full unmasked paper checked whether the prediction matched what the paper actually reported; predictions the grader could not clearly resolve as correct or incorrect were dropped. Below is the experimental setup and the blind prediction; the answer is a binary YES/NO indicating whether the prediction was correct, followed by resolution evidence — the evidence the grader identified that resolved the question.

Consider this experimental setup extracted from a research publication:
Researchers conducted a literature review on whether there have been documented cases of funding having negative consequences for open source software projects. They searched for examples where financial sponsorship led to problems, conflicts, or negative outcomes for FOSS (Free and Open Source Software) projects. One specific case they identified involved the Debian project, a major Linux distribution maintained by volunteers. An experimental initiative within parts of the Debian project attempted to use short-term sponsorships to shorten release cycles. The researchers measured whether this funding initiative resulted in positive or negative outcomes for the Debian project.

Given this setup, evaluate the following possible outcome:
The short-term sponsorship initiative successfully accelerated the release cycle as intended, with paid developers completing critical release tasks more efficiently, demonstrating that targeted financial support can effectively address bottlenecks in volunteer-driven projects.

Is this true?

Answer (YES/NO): NO